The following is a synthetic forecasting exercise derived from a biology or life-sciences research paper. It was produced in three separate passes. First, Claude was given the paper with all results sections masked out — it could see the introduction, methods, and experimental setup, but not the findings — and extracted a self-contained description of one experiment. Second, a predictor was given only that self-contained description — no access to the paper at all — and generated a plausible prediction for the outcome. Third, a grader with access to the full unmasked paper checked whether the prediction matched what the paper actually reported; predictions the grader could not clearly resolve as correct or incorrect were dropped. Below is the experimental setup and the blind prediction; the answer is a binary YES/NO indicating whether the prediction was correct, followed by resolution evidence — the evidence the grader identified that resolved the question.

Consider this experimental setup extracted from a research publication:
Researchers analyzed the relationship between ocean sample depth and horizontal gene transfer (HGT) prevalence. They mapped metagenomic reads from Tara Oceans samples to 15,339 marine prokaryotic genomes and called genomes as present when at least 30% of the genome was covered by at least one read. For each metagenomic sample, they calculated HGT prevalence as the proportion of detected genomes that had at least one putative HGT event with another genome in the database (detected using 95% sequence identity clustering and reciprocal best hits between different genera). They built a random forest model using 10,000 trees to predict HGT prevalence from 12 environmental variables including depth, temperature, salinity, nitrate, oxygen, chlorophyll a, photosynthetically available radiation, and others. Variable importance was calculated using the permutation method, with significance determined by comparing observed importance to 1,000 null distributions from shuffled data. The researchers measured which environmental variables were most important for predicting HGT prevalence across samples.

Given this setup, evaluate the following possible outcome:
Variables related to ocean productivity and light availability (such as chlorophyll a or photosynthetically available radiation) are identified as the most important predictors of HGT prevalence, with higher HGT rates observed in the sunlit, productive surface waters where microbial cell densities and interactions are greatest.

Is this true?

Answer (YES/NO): NO